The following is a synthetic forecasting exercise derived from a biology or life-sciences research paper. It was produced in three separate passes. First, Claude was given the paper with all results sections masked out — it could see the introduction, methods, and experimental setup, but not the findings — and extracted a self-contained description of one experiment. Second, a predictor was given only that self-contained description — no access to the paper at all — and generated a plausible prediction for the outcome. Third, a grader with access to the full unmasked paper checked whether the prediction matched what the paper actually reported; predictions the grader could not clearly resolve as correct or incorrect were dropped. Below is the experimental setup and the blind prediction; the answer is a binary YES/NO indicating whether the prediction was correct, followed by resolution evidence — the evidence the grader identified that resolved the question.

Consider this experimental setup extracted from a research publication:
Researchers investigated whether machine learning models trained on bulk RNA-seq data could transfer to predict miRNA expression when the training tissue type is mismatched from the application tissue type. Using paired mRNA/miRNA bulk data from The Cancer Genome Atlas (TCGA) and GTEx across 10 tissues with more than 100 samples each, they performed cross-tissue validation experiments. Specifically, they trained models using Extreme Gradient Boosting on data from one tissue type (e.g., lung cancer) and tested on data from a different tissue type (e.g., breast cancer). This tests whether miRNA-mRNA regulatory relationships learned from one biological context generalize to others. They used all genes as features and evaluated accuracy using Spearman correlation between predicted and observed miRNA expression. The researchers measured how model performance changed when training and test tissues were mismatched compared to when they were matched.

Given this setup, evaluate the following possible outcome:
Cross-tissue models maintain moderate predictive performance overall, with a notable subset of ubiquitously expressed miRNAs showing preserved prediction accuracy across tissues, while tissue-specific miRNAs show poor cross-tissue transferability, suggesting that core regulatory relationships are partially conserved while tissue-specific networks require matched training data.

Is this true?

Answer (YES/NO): NO